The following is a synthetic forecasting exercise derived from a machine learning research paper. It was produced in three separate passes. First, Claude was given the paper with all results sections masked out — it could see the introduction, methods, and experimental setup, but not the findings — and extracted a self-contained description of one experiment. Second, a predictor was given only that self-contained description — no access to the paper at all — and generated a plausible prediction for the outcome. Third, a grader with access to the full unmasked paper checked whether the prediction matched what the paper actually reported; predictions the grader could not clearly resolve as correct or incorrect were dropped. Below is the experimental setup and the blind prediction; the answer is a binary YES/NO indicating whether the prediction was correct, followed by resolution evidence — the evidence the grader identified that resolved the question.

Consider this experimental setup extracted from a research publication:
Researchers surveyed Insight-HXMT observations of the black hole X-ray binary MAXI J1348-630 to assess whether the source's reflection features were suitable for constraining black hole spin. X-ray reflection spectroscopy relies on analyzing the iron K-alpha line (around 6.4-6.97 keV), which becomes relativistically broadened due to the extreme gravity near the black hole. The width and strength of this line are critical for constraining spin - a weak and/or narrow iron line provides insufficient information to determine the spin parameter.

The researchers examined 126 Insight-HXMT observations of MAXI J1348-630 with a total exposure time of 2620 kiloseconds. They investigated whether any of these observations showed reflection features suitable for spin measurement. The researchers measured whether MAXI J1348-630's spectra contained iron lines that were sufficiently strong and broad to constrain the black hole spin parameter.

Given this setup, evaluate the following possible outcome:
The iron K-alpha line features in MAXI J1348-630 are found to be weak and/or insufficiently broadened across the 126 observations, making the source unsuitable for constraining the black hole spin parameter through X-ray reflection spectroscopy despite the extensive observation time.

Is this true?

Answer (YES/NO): YES